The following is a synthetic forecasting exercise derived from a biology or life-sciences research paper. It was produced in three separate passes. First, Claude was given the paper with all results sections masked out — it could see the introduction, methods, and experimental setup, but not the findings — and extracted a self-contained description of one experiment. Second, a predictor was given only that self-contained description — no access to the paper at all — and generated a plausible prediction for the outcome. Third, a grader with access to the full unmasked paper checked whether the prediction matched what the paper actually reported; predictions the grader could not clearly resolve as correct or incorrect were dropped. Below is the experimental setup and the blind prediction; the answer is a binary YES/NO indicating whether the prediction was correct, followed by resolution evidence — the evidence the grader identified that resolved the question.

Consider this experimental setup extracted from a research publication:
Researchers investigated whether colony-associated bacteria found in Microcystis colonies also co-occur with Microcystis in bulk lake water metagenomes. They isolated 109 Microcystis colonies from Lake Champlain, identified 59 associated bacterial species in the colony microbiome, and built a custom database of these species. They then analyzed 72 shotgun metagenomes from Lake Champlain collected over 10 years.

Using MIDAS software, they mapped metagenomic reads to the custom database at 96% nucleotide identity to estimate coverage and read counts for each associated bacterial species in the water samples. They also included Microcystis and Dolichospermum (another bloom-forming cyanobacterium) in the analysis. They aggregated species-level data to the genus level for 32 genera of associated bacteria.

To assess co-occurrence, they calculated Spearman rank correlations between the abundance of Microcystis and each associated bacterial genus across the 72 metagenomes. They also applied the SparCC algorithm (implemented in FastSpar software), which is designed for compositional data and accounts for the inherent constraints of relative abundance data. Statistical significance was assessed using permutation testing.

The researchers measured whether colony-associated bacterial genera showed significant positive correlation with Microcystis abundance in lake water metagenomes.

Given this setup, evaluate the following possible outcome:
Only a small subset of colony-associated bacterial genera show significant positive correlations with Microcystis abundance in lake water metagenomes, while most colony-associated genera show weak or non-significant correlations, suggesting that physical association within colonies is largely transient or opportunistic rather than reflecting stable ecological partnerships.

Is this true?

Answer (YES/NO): NO